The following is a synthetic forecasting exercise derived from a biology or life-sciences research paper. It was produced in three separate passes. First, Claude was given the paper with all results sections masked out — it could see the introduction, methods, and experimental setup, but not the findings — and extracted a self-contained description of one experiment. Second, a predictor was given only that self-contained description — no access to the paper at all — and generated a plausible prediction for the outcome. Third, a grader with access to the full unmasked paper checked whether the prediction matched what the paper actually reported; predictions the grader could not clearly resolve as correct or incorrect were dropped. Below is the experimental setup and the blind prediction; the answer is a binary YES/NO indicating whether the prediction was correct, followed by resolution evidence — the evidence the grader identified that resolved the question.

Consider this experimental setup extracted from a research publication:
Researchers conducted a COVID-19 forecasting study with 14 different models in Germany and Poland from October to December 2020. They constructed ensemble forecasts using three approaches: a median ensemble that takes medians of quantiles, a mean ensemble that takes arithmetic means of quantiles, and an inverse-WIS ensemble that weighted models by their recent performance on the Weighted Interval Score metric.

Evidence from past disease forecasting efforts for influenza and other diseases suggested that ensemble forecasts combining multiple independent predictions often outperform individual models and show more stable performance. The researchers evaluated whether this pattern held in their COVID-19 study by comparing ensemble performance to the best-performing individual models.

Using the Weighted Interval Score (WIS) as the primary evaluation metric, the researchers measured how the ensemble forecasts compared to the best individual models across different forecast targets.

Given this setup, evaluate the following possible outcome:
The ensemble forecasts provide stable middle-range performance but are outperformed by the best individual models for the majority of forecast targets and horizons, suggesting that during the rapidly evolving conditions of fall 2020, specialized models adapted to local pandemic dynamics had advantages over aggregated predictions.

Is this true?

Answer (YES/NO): NO